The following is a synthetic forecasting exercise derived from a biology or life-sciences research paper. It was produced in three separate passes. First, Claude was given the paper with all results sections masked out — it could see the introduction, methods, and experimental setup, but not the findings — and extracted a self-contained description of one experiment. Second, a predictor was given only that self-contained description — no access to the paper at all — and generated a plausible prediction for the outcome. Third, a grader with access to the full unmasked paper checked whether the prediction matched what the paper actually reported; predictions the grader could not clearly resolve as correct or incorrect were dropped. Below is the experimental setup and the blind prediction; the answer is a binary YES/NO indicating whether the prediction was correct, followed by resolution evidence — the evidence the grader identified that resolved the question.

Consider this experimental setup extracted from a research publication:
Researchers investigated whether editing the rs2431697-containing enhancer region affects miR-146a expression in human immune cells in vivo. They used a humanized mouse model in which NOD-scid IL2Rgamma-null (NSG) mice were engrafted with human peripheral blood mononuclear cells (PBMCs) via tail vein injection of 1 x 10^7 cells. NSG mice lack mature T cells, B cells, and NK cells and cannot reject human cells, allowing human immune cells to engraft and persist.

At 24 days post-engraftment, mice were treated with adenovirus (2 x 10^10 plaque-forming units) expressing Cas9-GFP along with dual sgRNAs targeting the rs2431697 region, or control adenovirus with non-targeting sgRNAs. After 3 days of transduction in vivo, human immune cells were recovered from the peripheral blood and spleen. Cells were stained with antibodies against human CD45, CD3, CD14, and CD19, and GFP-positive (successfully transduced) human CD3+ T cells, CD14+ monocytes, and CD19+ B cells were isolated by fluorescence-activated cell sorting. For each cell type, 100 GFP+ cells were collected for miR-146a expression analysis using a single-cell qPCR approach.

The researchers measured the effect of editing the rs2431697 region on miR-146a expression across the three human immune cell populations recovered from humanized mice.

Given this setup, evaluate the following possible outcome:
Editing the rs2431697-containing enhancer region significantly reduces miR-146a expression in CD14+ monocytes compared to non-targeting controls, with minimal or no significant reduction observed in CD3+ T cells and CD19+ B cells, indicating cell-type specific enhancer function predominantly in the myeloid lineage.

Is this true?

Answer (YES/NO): YES